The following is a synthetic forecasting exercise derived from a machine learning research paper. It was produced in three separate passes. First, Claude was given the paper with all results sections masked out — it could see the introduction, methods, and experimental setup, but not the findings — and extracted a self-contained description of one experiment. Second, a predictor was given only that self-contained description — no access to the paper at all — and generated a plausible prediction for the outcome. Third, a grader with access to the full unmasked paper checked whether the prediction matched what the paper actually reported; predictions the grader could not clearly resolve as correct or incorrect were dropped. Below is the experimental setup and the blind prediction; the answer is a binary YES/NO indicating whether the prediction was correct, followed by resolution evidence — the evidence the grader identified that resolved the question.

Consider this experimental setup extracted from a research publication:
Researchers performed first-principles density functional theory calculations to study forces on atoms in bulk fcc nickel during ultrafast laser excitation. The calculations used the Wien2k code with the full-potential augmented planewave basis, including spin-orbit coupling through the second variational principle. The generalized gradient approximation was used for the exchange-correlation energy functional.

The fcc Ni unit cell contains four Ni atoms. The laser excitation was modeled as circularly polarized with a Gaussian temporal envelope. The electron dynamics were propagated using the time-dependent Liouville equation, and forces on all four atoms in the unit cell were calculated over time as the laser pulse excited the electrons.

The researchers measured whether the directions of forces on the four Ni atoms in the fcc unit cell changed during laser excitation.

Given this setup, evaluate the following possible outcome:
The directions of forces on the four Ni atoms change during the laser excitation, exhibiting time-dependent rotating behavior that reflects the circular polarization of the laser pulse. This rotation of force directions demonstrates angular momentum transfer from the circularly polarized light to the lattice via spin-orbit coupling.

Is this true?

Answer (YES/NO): NO